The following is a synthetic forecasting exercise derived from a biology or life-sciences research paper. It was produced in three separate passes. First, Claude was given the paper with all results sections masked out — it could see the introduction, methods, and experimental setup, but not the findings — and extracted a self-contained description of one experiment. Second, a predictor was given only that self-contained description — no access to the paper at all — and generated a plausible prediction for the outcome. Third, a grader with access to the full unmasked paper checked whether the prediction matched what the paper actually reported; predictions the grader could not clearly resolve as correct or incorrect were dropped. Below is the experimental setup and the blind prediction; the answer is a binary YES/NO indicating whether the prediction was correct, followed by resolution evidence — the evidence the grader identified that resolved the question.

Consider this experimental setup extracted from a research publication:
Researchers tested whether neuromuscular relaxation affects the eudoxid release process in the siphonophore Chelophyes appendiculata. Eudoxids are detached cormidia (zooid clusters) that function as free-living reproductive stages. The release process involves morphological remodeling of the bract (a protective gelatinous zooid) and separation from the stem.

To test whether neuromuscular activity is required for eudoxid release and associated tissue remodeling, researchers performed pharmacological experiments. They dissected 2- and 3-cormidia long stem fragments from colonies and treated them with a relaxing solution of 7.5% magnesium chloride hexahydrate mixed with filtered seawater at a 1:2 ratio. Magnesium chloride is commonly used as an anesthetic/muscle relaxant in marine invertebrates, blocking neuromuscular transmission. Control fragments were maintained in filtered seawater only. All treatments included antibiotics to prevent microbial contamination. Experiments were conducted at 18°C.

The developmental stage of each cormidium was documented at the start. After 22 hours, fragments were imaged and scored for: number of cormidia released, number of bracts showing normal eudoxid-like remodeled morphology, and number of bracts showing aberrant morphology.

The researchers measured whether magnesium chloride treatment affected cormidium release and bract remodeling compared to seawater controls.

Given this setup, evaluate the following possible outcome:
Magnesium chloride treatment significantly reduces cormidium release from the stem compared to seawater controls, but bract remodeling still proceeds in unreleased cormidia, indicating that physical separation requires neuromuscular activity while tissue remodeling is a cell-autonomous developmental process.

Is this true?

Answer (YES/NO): YES